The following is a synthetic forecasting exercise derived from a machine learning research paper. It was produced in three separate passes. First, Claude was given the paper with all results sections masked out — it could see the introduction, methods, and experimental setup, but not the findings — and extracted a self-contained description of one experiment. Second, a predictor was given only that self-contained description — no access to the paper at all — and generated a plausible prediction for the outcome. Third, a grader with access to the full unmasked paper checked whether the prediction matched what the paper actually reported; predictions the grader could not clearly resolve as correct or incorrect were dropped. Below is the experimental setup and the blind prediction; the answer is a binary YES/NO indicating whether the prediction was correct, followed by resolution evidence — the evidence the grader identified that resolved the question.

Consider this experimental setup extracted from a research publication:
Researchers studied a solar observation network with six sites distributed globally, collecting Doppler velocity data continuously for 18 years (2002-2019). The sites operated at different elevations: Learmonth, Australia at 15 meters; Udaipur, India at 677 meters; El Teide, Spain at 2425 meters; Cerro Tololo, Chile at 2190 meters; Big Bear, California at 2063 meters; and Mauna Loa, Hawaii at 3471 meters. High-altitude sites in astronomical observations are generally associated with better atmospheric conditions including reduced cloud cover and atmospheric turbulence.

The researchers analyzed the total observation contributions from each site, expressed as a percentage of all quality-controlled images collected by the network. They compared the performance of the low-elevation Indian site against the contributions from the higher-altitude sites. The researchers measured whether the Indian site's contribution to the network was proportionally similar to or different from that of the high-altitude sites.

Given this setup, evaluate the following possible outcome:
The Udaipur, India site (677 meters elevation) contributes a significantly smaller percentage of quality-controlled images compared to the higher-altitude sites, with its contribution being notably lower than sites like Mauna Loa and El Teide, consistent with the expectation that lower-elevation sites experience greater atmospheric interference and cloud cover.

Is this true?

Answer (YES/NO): NO